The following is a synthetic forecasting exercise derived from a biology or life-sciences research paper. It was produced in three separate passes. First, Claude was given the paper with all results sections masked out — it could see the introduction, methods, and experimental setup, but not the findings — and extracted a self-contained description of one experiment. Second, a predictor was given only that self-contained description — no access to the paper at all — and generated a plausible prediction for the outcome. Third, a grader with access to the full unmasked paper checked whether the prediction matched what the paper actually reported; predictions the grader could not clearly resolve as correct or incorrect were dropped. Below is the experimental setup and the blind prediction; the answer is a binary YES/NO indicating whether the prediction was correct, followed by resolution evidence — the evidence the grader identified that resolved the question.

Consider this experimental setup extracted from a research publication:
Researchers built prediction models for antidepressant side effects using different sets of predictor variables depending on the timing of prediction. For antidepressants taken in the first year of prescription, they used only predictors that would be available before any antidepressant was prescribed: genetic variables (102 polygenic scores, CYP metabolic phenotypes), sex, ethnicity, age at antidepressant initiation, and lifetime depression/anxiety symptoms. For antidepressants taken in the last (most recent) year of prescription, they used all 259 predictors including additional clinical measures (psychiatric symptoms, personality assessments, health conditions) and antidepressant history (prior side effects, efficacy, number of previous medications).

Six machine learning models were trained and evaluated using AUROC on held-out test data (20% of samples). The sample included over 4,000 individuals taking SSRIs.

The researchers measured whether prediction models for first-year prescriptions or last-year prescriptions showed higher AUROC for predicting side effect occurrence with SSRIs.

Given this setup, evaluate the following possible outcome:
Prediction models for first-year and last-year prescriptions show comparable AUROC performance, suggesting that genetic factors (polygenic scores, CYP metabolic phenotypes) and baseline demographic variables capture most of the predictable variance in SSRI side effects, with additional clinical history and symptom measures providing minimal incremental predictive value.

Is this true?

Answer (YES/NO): NO